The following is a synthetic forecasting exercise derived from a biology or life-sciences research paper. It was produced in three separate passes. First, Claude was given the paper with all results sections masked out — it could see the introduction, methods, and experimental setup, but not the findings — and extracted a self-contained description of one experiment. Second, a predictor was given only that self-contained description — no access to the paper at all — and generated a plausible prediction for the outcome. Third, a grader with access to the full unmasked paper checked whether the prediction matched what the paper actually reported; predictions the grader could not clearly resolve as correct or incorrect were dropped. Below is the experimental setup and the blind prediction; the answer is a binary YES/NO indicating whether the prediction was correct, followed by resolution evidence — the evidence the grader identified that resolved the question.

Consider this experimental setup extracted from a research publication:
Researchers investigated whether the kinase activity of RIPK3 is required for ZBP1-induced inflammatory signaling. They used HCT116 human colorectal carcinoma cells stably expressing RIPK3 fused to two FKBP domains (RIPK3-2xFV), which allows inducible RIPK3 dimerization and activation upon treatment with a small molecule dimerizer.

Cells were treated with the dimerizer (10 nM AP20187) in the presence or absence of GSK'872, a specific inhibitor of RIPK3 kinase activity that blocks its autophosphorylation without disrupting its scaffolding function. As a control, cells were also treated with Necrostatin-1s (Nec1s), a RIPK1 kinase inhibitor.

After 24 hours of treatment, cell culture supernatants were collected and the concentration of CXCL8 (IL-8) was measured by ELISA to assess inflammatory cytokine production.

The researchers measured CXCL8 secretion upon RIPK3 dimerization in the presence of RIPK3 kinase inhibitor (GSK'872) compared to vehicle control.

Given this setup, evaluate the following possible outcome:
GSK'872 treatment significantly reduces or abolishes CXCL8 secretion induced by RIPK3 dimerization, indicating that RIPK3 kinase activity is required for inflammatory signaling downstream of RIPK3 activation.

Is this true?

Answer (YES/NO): NO